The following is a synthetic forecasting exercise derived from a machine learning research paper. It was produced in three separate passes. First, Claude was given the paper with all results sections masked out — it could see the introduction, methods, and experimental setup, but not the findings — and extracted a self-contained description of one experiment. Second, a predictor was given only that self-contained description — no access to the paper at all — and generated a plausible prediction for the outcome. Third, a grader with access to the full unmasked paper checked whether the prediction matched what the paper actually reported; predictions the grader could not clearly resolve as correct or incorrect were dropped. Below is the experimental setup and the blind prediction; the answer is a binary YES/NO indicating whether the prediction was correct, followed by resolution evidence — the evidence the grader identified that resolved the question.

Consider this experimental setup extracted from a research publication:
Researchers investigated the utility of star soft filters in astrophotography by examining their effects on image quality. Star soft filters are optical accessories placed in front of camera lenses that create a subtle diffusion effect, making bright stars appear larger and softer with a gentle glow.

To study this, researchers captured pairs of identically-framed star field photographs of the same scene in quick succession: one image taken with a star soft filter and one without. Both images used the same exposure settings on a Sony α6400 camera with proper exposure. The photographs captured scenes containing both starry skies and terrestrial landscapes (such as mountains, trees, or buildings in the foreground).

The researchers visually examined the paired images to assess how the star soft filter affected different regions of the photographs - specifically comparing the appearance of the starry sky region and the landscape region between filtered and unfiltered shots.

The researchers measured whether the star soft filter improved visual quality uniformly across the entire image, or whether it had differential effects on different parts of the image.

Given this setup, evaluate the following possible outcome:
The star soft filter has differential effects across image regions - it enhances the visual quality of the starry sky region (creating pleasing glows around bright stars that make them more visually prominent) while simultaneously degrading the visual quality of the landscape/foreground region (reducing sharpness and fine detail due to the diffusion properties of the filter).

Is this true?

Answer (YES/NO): YES